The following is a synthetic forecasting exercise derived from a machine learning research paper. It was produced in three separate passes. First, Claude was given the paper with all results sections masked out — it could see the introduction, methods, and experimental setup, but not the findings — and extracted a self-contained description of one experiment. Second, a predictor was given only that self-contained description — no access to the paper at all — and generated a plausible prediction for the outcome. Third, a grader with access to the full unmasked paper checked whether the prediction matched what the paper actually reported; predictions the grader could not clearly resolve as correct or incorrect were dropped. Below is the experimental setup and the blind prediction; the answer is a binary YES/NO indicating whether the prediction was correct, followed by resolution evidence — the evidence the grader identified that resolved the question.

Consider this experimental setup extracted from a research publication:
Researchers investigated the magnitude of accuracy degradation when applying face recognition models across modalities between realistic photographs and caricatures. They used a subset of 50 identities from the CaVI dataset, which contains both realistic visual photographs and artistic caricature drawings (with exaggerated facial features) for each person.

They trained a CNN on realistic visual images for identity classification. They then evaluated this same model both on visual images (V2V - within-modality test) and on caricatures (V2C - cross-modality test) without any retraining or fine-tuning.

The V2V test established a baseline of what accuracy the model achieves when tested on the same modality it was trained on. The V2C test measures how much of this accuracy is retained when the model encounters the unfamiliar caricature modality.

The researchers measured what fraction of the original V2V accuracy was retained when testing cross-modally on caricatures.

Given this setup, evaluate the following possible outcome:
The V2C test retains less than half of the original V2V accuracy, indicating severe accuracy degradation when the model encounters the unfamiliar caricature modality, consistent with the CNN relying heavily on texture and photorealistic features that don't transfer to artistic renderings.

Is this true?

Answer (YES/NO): NO